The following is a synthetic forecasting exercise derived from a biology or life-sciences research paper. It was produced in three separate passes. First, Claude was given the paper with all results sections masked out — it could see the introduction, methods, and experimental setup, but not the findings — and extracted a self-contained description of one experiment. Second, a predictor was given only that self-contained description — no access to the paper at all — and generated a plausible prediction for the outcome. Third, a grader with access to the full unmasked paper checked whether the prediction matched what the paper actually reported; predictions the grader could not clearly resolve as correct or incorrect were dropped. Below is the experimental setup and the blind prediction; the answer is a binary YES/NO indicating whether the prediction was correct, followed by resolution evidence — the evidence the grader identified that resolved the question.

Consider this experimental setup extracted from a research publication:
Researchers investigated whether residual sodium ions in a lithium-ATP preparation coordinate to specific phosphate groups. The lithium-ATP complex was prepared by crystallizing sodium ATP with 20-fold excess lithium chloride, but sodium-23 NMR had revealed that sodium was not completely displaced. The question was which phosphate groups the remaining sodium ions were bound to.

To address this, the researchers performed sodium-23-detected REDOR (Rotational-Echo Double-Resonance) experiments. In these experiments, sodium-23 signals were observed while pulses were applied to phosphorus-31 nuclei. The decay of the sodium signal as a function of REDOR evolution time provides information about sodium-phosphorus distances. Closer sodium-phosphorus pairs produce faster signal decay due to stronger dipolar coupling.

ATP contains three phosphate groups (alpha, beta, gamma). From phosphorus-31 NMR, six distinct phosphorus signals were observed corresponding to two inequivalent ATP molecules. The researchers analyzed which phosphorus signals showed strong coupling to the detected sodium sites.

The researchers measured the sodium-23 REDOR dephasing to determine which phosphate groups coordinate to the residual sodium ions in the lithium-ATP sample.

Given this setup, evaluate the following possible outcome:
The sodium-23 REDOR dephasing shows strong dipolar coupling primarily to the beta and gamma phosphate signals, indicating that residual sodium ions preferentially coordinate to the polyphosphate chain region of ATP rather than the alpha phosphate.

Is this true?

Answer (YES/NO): NO